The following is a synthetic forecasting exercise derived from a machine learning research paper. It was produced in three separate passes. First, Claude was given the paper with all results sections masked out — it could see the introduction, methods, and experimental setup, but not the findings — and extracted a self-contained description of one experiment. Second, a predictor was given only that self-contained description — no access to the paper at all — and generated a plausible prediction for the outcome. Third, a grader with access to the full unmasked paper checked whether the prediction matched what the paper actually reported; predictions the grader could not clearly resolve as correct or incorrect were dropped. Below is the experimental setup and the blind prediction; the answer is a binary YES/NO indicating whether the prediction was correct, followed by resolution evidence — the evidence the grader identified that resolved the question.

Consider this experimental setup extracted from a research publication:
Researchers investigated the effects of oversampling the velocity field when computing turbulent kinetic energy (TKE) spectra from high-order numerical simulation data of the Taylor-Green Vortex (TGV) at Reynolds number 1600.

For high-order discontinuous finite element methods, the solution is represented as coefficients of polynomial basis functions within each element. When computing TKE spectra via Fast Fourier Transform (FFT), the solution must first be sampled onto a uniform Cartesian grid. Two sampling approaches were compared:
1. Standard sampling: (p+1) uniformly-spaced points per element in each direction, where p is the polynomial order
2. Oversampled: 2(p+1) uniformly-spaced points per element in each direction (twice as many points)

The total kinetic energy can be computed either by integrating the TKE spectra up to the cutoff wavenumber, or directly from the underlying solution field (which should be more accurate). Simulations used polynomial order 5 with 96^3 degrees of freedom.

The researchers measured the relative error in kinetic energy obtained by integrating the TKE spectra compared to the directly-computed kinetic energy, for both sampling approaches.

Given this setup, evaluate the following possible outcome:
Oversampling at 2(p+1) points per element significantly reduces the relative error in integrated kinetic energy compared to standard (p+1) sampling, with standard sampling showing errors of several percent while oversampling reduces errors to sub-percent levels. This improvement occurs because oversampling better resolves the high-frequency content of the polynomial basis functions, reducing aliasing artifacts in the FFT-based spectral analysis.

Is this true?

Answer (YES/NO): NO